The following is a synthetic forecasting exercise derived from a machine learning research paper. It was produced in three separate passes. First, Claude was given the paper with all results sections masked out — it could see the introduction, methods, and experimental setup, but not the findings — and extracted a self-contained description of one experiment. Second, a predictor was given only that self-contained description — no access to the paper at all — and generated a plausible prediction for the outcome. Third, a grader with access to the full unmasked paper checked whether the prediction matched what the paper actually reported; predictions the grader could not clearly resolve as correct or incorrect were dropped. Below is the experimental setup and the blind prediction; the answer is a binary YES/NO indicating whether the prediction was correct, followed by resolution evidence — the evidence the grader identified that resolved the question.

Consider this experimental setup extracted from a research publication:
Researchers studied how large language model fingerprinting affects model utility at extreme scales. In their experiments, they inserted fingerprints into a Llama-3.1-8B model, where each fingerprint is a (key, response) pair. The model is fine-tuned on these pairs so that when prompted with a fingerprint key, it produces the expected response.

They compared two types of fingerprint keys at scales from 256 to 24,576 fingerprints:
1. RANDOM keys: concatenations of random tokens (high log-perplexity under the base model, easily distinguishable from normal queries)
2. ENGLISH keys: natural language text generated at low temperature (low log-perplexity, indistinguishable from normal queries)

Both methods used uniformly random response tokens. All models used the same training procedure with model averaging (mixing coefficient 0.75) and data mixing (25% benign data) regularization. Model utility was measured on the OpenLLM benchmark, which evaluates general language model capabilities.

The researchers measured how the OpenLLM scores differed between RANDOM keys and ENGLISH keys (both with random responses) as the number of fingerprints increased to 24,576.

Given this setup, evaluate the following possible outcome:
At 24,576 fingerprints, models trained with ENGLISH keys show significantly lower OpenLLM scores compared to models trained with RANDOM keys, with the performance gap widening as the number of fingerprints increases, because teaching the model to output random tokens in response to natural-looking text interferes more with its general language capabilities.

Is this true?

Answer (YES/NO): YES